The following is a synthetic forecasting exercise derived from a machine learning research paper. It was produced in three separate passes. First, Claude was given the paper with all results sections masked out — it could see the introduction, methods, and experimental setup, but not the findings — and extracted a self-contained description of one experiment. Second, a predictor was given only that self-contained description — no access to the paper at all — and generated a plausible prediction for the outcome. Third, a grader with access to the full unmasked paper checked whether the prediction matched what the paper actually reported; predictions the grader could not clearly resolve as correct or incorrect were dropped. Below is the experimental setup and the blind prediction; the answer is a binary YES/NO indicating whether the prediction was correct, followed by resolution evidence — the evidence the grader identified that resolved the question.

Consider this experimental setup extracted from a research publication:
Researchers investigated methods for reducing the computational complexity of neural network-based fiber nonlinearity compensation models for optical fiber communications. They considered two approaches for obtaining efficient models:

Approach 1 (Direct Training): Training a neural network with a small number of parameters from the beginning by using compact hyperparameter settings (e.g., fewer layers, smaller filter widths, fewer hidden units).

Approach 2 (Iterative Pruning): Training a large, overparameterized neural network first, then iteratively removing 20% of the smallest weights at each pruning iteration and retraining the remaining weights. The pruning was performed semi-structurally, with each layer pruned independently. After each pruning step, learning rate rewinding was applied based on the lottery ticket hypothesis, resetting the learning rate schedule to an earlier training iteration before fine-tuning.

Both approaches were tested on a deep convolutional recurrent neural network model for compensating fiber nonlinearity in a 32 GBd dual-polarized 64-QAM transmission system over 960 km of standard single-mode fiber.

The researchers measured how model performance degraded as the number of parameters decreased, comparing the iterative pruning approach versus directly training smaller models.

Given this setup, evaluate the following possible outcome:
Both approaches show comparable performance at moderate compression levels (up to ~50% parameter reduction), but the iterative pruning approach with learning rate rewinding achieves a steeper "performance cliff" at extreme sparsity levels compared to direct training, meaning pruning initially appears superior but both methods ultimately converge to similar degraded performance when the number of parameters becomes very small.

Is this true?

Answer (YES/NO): NO